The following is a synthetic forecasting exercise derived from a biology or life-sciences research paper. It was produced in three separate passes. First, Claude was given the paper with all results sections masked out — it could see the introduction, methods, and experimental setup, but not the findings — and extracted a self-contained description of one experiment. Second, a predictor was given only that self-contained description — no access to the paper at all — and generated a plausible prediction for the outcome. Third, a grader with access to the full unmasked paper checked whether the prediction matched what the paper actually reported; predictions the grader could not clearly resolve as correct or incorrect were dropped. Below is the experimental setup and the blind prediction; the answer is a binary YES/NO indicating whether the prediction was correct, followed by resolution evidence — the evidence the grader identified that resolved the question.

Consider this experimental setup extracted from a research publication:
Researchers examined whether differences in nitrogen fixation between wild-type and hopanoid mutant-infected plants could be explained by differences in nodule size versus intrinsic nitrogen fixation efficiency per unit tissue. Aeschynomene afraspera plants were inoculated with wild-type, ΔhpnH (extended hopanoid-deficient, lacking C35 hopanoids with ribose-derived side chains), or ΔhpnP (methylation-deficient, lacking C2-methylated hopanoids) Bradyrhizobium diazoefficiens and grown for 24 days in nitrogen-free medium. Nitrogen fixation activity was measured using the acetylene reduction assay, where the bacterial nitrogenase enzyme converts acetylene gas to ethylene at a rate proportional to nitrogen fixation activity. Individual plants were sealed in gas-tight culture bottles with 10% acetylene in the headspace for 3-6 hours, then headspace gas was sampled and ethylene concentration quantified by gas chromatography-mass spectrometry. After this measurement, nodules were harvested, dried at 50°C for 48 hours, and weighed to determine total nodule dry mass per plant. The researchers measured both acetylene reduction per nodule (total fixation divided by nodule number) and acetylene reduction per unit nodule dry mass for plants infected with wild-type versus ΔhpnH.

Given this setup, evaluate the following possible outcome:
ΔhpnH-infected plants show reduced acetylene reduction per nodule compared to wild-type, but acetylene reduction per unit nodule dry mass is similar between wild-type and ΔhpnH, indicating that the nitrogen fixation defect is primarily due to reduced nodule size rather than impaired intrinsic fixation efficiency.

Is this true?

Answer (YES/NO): YES